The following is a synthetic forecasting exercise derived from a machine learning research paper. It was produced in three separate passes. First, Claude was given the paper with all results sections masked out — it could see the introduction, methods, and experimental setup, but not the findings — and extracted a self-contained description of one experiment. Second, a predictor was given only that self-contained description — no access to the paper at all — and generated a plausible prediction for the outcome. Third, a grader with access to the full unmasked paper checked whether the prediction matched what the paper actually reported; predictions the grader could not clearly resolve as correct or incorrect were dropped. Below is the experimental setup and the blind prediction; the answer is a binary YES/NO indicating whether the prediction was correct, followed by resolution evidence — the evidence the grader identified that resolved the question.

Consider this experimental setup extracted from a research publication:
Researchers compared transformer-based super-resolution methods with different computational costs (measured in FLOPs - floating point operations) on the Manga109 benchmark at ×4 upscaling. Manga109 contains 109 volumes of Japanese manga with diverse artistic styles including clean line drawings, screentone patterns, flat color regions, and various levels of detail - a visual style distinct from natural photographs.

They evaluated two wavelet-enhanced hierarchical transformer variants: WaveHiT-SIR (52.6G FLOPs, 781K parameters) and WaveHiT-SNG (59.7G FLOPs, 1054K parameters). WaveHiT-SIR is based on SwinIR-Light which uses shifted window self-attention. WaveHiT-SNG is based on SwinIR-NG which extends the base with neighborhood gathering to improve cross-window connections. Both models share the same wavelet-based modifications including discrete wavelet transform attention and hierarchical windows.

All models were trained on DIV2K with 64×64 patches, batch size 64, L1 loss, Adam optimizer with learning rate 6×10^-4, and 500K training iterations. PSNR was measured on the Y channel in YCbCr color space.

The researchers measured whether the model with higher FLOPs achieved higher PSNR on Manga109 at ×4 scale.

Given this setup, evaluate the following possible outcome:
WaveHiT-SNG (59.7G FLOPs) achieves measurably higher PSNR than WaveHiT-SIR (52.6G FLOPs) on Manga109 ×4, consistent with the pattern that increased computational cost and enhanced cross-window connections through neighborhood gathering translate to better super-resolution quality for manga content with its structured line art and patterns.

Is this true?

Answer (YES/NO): NO